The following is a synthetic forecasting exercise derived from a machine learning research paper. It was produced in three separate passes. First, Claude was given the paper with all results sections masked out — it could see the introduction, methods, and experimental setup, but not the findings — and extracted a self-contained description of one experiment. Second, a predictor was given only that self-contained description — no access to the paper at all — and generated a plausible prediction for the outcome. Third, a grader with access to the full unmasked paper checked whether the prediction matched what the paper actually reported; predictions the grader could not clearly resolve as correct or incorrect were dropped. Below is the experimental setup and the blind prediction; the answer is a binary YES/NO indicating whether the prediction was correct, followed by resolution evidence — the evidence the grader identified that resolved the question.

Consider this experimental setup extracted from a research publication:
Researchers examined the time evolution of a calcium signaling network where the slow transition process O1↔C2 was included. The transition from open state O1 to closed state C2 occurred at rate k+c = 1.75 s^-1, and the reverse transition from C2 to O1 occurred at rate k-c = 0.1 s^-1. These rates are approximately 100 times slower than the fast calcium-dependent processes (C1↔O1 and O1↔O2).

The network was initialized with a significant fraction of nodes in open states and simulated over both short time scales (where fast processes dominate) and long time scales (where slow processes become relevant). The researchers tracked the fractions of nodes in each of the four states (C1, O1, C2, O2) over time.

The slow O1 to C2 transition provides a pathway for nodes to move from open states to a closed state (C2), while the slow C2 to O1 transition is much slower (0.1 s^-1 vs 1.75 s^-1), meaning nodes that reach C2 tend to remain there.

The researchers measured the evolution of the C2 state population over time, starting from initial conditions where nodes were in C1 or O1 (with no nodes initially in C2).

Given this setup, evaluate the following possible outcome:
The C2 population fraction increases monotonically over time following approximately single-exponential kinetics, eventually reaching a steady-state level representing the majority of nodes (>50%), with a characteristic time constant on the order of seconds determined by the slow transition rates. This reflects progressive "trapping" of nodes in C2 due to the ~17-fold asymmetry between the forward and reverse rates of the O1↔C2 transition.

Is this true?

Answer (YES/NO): NO